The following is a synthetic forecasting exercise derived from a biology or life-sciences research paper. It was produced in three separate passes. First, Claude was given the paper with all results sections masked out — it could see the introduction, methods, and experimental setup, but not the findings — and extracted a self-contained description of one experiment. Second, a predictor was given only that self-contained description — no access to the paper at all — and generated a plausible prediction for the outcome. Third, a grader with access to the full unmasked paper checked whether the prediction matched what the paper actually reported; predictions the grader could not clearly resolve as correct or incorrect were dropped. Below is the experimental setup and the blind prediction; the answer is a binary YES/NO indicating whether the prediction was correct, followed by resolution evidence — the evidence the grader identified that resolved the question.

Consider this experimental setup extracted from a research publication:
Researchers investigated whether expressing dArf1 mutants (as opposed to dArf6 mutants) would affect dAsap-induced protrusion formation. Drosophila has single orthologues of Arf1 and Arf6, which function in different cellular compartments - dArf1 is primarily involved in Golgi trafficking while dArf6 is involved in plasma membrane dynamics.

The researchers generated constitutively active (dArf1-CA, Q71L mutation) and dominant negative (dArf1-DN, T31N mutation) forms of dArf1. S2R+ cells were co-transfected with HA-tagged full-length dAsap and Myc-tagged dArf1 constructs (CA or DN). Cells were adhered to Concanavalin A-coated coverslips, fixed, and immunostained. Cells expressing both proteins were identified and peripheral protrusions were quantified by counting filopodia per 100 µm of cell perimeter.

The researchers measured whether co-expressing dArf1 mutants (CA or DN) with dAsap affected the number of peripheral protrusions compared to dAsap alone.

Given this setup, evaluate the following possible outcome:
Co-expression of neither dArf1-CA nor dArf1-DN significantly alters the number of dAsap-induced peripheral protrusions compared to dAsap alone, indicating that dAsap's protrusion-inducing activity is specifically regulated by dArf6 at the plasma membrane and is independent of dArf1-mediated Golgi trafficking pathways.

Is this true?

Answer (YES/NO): YES